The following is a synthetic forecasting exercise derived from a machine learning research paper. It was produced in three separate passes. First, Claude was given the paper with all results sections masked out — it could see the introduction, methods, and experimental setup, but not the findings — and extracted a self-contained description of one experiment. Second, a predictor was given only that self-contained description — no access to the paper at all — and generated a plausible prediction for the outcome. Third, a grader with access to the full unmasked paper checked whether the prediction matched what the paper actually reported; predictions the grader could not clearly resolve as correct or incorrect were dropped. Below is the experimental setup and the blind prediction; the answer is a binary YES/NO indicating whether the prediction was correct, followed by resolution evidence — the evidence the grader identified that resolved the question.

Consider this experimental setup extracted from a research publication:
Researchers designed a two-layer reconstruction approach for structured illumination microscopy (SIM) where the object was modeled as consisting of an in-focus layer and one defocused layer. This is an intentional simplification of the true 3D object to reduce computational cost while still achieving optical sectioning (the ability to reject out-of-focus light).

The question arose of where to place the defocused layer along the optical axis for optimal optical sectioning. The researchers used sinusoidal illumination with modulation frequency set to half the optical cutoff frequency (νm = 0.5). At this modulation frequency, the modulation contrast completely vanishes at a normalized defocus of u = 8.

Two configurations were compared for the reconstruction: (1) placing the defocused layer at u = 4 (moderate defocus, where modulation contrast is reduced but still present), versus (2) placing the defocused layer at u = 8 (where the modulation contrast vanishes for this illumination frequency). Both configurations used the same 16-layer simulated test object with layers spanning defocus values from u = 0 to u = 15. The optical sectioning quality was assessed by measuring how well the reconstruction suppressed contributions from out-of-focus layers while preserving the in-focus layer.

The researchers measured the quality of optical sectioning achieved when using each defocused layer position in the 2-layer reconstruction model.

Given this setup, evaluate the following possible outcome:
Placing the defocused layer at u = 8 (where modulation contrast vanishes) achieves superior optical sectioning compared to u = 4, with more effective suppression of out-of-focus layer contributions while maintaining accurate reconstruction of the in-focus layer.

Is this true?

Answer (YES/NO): YES